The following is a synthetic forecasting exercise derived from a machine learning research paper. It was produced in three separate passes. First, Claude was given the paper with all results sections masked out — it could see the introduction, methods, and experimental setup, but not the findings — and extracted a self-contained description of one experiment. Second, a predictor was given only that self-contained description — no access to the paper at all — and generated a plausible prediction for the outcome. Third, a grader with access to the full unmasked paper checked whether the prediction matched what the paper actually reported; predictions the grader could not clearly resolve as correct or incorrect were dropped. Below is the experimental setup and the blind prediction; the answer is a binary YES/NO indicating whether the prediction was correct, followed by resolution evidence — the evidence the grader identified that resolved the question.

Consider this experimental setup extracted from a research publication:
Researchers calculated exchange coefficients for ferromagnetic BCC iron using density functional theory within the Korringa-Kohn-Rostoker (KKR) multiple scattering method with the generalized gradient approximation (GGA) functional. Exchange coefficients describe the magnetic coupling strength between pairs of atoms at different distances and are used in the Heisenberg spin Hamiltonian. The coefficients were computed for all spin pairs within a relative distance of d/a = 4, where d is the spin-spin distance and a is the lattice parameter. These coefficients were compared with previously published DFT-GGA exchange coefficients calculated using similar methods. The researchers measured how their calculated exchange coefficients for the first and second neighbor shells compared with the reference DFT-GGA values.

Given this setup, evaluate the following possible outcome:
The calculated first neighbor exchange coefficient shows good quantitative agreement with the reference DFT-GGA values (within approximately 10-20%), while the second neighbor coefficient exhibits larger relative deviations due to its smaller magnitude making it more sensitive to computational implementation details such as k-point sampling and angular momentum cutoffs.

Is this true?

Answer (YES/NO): NO